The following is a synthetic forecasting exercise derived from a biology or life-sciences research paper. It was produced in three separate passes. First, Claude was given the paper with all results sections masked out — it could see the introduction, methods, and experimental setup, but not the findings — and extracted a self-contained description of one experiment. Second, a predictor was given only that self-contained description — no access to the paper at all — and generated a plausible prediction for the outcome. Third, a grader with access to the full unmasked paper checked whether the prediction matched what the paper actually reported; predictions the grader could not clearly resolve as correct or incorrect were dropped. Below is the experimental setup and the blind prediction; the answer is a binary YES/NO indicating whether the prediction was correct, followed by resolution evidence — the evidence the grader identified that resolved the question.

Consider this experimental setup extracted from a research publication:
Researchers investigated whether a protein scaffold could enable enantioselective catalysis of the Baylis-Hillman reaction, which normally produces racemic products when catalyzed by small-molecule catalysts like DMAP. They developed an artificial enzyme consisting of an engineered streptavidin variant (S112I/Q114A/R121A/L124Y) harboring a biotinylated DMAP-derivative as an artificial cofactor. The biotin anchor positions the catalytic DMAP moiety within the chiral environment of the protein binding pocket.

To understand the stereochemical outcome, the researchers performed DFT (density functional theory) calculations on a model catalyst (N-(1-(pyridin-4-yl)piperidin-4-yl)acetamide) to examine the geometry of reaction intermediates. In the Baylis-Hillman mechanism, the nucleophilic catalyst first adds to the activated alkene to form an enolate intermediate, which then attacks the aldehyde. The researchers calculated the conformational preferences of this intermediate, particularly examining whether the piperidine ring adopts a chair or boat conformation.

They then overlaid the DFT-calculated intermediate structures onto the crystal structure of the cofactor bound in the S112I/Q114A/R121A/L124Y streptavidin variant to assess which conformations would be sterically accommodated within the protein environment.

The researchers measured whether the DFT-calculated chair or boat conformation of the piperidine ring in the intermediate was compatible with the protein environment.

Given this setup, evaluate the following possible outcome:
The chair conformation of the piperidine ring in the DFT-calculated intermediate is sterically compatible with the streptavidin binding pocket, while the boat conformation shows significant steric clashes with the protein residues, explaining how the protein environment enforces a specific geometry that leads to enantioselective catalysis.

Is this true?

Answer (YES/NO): NO